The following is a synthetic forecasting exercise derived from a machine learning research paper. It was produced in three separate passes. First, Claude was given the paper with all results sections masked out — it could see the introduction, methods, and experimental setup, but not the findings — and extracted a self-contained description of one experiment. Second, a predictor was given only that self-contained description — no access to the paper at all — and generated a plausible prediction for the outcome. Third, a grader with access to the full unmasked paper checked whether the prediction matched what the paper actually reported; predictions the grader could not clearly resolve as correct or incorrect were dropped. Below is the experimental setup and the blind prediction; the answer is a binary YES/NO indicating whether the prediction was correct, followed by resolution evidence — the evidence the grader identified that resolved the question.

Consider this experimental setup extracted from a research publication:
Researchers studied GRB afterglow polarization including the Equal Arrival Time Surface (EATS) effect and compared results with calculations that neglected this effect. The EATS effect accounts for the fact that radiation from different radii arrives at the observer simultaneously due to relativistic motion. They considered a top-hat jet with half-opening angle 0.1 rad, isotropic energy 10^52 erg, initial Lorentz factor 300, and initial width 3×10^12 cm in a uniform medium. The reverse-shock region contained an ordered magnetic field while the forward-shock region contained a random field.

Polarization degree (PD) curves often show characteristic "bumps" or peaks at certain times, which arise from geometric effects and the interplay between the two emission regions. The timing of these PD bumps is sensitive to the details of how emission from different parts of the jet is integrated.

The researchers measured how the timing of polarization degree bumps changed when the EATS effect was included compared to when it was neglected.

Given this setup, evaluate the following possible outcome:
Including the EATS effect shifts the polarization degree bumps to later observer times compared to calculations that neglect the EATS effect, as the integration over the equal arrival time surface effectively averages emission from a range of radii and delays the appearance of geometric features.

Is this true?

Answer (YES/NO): YES